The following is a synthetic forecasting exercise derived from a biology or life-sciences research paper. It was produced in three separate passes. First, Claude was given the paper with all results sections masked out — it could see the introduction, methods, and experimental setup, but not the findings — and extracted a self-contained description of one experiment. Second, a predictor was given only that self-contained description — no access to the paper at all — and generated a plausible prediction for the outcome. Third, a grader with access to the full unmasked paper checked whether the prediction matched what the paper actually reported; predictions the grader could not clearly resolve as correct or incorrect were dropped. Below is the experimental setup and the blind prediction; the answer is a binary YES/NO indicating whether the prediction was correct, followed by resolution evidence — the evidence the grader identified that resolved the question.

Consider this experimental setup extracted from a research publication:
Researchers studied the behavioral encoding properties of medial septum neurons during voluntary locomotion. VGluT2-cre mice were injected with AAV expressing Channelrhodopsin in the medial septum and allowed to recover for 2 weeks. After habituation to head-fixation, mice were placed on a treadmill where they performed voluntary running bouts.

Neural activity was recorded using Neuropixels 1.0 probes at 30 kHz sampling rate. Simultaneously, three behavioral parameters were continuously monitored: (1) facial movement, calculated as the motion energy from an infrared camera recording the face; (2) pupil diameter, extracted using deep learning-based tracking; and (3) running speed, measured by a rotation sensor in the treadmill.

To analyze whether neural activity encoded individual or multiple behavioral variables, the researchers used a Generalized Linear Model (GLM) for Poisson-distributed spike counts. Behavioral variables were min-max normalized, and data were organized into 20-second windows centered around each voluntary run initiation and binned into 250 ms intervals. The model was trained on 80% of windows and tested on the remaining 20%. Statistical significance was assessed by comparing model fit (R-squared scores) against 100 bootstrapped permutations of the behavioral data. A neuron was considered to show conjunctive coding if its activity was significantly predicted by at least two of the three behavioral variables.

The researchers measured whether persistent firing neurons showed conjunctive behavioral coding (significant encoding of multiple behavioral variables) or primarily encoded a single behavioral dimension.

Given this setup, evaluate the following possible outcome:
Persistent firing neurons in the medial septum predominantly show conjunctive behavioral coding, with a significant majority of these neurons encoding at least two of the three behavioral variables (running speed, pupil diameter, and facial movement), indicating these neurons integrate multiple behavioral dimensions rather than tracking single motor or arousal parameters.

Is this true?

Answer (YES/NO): NO